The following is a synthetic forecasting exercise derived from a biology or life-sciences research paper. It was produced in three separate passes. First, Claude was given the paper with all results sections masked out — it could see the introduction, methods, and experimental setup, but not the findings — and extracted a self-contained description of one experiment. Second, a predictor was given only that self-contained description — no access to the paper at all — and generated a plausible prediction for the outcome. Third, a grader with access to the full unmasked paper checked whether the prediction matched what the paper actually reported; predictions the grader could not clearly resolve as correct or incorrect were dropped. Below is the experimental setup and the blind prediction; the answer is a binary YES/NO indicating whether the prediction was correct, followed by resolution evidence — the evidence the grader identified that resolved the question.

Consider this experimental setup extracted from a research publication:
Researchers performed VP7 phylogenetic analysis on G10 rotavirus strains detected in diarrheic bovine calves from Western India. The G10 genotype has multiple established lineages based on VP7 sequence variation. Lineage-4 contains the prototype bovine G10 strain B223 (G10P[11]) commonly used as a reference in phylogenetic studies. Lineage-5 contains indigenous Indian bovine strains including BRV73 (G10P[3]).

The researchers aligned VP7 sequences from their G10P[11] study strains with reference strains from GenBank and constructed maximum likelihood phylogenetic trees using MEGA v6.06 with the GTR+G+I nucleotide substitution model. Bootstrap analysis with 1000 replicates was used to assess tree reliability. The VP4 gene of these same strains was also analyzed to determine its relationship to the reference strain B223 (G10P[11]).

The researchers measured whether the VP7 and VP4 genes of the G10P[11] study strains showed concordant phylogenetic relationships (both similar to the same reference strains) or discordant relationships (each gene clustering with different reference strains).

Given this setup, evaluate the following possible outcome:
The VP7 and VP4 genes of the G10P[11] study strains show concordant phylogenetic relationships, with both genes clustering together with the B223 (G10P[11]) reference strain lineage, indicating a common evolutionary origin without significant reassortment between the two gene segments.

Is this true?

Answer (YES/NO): NO